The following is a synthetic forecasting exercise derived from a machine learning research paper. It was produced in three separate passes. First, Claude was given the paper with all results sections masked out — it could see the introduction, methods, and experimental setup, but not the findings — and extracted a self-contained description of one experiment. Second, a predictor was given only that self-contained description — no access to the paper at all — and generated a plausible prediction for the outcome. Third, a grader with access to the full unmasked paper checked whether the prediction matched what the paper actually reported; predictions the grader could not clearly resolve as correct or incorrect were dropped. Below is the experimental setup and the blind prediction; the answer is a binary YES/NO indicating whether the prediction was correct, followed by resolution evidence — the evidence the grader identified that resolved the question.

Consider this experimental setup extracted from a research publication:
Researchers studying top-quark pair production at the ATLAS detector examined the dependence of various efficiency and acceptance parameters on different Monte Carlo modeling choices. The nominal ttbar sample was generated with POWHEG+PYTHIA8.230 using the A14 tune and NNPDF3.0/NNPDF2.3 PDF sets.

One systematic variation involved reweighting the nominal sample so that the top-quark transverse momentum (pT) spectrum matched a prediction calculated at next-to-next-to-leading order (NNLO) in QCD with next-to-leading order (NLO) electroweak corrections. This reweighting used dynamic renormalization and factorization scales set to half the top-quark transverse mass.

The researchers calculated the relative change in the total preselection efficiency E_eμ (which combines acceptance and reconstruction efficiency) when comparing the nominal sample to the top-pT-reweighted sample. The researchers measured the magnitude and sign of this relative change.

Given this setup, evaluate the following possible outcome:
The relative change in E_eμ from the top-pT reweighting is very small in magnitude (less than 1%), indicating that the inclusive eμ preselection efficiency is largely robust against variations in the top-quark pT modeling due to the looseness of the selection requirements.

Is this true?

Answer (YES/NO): YES